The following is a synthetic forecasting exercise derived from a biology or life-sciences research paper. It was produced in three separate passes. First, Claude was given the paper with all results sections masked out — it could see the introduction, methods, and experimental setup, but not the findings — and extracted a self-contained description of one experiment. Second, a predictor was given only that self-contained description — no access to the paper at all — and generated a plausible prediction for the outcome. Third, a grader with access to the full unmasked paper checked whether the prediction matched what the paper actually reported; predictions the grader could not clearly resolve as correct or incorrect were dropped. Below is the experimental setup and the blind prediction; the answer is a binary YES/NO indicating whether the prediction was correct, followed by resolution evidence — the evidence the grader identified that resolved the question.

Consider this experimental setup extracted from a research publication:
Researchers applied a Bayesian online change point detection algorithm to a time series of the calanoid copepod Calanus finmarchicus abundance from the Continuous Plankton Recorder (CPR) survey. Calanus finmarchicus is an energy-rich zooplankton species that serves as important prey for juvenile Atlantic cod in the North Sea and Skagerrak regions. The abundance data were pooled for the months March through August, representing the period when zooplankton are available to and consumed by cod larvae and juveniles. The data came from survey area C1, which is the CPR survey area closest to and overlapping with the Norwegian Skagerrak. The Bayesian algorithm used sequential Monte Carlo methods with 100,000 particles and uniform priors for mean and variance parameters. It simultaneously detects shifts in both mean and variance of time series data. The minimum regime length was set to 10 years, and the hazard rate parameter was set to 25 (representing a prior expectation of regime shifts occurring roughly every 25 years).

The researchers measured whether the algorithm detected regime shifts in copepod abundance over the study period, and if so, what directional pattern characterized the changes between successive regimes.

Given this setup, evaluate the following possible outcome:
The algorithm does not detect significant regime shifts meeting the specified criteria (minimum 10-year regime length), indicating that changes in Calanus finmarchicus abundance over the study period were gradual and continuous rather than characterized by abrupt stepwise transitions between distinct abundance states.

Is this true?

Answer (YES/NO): NO